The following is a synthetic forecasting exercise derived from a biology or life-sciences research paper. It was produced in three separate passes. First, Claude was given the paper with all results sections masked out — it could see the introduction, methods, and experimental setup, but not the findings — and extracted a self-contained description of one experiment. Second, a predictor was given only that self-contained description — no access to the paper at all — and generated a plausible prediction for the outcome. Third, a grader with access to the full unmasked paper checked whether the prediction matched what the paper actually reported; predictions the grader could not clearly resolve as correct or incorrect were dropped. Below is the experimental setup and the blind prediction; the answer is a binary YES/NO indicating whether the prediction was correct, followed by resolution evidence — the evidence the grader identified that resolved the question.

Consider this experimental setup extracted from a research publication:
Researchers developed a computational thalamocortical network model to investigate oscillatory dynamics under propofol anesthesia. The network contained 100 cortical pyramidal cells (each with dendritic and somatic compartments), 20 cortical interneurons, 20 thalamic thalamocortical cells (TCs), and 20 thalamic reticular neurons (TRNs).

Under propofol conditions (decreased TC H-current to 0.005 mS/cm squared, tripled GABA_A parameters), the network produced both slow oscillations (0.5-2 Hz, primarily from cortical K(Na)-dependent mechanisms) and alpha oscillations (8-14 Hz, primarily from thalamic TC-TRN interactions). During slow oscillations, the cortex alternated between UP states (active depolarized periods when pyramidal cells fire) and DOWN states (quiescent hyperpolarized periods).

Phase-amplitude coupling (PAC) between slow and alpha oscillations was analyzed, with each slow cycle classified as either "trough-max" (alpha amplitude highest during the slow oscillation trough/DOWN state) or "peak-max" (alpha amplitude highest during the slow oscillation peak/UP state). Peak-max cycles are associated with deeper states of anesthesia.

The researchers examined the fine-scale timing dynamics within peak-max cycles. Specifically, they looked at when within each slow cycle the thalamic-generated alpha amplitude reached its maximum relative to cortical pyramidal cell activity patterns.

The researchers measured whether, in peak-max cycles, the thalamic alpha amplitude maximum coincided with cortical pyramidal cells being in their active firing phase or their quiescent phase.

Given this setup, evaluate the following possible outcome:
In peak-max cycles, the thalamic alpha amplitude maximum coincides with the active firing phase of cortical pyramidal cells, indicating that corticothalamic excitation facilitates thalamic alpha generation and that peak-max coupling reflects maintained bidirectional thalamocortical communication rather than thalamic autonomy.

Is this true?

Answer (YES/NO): NO